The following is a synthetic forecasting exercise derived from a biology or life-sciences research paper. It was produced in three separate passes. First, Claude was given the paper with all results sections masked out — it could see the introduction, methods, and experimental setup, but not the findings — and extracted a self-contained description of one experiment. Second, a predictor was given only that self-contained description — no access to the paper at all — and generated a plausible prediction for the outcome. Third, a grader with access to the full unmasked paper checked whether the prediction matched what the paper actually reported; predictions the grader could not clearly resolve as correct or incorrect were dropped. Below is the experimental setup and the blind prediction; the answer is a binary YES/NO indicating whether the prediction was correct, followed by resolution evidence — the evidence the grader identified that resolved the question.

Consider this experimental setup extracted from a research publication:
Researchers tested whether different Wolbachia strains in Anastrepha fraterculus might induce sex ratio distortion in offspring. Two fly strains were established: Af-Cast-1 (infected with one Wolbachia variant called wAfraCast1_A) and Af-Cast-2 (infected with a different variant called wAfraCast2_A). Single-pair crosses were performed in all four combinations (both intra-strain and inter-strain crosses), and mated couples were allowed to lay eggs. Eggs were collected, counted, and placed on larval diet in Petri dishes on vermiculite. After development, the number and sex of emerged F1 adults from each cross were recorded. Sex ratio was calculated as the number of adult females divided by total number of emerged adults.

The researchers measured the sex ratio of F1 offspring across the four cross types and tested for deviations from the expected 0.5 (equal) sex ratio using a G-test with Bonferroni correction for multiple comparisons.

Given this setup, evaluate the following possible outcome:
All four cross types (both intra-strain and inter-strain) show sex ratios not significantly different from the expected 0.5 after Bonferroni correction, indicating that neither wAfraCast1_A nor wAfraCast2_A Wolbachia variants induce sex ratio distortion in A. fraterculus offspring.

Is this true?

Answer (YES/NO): NO